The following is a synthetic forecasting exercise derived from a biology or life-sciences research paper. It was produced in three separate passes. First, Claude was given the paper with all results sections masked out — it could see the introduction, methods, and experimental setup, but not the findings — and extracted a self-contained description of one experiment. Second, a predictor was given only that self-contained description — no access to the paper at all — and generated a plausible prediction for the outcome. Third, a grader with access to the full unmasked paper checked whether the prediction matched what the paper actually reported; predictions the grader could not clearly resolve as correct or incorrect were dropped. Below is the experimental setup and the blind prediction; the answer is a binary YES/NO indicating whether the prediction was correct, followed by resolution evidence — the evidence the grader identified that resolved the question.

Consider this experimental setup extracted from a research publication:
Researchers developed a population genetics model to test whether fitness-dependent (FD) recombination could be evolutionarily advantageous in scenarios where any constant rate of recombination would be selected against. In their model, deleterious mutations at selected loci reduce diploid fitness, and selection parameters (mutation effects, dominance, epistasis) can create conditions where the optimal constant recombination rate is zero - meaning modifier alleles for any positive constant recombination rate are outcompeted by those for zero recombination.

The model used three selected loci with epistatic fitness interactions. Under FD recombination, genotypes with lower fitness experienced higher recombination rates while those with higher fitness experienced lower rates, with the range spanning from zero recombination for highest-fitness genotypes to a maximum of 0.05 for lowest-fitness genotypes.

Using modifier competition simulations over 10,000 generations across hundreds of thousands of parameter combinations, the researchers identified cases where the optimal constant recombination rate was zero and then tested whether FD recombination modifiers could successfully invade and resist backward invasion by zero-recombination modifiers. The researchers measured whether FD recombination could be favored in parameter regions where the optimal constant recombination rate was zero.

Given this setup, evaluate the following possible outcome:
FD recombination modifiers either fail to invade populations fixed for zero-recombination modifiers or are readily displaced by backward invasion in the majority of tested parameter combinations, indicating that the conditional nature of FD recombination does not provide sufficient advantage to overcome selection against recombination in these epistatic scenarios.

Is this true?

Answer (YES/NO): NO